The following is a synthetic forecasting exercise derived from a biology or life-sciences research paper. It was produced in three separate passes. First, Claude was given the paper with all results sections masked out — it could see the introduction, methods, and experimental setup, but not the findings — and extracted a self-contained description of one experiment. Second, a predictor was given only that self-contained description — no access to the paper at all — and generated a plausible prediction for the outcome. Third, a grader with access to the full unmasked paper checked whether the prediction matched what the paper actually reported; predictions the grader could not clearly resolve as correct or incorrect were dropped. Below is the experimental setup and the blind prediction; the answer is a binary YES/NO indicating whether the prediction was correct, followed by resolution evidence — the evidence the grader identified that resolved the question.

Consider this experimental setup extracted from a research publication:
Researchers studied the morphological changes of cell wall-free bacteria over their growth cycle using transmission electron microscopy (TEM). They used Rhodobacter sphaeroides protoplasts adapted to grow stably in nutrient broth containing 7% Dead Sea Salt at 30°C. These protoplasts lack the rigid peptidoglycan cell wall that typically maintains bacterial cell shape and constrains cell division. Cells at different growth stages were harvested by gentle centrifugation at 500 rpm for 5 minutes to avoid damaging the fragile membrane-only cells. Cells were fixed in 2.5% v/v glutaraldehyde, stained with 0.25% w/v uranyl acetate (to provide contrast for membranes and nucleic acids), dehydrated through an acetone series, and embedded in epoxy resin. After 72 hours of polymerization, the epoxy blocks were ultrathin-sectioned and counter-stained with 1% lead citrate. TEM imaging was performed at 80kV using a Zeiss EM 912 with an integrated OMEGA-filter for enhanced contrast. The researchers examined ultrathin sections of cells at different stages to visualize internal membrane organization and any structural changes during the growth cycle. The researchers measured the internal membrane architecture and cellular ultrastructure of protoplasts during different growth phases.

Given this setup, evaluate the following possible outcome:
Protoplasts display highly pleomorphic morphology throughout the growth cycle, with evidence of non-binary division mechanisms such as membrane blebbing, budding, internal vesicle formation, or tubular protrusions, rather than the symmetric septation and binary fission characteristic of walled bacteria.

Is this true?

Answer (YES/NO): NO